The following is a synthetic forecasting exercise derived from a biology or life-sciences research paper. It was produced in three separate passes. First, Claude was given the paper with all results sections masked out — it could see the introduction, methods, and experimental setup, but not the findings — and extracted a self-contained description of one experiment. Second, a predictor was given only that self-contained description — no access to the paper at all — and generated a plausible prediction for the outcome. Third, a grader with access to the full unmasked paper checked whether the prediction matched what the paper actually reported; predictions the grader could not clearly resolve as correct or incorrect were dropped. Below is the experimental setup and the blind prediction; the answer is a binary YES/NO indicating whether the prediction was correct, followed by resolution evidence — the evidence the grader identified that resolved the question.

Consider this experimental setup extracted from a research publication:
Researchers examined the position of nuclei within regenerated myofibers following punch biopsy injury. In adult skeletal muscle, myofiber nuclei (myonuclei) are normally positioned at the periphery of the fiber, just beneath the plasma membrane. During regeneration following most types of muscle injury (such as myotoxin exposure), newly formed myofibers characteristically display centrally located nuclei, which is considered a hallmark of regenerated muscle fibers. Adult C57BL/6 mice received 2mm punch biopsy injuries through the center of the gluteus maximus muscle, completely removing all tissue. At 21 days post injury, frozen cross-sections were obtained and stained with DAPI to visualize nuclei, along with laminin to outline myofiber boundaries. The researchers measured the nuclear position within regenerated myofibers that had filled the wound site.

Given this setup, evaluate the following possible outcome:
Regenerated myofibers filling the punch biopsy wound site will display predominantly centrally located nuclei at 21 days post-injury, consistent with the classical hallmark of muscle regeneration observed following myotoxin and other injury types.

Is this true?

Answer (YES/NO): NO